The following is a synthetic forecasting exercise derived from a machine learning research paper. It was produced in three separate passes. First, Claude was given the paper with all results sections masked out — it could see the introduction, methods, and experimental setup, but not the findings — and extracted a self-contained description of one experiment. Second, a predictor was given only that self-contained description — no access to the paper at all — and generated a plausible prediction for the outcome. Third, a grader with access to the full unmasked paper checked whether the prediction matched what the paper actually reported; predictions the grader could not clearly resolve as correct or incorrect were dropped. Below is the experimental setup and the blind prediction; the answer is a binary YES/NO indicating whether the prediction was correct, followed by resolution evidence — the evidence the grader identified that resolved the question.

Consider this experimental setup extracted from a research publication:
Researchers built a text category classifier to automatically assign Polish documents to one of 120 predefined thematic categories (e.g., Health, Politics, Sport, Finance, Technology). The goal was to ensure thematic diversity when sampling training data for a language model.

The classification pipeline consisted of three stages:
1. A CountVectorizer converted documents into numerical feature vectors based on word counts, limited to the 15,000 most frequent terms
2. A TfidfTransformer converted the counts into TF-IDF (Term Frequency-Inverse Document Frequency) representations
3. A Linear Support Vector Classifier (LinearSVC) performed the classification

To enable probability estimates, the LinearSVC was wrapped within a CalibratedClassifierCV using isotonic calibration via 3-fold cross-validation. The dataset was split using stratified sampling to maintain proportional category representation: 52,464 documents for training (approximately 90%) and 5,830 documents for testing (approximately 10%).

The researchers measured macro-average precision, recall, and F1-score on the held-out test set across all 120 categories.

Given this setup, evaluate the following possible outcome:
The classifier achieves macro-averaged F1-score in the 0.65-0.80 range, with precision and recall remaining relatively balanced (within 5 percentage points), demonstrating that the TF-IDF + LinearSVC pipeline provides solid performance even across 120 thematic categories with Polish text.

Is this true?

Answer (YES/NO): NO